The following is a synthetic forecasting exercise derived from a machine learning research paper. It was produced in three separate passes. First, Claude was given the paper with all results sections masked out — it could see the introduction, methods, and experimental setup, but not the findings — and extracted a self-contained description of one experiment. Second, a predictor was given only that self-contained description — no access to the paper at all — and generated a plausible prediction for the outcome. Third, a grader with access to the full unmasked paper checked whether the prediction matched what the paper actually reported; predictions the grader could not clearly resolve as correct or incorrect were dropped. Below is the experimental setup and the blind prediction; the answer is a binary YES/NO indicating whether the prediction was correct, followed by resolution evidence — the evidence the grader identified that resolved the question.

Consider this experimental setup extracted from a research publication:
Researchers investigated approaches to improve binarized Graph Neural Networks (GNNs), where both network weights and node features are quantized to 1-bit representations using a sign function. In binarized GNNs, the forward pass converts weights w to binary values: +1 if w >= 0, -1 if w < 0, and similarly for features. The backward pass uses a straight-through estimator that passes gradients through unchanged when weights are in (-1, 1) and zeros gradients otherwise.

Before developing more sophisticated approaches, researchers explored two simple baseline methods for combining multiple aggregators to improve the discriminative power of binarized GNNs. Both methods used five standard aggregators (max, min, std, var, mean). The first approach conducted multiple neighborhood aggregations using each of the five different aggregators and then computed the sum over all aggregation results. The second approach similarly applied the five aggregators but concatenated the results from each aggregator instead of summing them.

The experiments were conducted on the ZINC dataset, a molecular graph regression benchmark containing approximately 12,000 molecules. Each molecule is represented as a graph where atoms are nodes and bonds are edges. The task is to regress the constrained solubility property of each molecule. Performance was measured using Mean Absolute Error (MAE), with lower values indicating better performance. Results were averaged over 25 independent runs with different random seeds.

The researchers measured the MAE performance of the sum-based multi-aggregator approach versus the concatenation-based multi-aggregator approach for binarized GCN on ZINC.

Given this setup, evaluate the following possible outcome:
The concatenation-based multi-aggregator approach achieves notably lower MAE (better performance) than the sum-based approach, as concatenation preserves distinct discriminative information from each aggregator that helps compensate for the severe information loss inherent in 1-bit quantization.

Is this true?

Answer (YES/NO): NO